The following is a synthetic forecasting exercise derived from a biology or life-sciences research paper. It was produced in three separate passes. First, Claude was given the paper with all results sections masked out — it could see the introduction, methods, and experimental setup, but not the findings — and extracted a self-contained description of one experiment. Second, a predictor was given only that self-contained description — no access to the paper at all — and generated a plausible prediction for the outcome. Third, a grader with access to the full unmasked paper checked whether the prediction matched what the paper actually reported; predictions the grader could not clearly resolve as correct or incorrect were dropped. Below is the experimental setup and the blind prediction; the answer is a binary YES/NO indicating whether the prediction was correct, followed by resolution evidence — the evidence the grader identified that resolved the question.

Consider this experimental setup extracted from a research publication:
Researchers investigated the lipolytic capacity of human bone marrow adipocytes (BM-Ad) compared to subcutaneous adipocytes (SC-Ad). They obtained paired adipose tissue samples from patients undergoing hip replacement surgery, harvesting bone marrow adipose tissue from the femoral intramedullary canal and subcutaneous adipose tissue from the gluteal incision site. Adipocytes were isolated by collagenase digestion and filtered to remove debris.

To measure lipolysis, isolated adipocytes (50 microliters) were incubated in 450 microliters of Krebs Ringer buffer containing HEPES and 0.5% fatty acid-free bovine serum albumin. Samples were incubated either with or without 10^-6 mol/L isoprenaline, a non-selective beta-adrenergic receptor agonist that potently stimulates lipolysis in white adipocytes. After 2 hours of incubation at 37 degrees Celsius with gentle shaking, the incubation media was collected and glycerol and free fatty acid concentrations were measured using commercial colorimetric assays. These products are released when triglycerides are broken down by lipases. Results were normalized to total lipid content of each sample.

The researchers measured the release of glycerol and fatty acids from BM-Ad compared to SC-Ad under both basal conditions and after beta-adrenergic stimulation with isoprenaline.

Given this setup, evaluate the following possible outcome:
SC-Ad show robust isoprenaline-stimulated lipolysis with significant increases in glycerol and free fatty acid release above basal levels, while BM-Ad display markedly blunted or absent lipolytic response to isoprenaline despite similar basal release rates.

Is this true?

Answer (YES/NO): NO